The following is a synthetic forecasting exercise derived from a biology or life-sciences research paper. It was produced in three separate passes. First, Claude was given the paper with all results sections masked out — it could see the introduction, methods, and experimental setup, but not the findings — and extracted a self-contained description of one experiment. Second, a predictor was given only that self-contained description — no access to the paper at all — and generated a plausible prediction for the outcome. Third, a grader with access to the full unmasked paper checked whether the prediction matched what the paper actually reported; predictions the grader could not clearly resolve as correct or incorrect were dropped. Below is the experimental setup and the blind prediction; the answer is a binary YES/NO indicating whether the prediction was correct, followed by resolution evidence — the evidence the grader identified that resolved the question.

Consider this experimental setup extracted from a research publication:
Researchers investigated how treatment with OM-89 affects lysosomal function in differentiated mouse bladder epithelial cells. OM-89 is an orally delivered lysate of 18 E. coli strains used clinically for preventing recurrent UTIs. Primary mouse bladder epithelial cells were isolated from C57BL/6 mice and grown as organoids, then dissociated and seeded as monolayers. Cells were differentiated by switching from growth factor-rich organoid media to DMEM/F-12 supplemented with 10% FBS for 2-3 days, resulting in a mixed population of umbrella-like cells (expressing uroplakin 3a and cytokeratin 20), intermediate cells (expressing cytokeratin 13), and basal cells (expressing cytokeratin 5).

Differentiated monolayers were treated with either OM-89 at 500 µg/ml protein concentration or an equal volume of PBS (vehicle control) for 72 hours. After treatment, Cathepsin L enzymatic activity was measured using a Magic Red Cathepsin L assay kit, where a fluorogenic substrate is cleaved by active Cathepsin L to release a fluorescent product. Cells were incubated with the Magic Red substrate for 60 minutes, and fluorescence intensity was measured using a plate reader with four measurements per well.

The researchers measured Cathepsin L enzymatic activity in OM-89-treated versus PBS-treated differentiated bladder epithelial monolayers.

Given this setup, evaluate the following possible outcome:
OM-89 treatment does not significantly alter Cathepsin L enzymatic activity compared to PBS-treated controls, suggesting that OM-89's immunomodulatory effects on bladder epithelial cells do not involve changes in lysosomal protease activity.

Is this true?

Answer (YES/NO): NO